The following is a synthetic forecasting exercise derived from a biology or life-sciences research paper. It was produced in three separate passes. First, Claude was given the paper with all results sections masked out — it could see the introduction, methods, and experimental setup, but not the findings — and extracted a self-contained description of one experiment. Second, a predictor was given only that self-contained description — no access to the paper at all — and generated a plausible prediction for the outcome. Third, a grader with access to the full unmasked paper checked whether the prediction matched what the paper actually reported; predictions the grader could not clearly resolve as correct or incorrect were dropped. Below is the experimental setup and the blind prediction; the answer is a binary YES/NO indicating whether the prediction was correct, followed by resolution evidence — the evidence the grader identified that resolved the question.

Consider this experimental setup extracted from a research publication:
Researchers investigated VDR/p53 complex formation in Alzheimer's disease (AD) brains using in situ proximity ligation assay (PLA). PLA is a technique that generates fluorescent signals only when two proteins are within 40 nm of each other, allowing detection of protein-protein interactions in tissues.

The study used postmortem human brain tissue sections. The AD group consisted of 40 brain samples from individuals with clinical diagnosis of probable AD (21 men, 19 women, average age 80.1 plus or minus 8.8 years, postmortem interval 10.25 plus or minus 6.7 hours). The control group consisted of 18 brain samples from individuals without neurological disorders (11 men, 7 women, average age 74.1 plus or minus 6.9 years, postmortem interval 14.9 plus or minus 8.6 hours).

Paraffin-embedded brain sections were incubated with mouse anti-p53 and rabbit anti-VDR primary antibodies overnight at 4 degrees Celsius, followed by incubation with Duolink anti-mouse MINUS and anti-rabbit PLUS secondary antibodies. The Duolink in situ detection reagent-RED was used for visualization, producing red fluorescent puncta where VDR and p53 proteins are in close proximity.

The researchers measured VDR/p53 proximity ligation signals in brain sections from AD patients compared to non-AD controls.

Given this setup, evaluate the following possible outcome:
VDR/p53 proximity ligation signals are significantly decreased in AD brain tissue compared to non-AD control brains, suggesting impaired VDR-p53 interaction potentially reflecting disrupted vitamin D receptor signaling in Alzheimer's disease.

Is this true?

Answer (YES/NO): NO